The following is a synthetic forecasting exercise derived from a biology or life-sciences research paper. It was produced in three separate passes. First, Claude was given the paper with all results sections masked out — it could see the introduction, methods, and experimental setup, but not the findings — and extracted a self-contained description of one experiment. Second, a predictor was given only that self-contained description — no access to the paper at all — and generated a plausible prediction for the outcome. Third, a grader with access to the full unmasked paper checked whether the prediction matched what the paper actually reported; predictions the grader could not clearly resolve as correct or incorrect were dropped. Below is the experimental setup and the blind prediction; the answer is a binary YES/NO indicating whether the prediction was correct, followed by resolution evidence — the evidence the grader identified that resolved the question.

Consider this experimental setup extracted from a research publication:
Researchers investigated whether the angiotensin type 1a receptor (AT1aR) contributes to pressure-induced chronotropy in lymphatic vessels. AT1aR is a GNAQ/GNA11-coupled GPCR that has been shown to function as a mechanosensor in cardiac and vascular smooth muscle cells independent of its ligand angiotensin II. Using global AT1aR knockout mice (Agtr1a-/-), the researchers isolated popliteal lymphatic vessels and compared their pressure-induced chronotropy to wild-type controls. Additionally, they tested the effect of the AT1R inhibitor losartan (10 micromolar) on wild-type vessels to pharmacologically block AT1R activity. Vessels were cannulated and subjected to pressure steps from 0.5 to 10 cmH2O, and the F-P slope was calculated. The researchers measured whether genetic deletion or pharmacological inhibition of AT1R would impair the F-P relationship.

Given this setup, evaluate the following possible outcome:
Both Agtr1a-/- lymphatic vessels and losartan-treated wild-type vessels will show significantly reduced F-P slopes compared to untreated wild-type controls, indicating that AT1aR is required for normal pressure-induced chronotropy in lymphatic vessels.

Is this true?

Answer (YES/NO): NO